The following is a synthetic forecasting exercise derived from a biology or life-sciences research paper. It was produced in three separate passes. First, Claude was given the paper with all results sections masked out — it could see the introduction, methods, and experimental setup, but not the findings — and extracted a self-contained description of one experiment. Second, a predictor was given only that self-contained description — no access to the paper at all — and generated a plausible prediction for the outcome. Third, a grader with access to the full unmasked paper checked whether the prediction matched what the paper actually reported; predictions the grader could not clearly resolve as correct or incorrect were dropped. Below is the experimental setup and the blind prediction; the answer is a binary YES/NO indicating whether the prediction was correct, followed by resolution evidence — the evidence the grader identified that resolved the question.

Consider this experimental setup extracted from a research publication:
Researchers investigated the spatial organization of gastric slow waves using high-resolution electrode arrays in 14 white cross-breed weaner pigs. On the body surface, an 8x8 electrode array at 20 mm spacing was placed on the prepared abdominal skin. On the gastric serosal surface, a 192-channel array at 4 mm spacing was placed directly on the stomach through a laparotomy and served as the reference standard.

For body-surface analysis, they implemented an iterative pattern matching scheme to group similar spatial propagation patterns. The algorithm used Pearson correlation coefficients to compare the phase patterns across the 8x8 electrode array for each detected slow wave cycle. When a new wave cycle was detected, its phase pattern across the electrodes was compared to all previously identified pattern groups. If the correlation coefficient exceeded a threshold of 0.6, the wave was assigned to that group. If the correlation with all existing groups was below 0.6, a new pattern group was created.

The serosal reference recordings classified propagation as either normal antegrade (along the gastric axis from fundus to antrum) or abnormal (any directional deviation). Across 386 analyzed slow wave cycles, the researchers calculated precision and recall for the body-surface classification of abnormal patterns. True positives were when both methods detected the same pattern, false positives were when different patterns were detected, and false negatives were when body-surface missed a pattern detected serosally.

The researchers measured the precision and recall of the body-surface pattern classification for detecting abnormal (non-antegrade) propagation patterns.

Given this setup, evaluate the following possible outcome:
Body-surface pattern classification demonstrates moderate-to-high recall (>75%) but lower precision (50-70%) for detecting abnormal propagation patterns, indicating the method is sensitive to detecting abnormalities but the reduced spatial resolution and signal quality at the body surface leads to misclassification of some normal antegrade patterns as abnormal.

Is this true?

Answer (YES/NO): NO